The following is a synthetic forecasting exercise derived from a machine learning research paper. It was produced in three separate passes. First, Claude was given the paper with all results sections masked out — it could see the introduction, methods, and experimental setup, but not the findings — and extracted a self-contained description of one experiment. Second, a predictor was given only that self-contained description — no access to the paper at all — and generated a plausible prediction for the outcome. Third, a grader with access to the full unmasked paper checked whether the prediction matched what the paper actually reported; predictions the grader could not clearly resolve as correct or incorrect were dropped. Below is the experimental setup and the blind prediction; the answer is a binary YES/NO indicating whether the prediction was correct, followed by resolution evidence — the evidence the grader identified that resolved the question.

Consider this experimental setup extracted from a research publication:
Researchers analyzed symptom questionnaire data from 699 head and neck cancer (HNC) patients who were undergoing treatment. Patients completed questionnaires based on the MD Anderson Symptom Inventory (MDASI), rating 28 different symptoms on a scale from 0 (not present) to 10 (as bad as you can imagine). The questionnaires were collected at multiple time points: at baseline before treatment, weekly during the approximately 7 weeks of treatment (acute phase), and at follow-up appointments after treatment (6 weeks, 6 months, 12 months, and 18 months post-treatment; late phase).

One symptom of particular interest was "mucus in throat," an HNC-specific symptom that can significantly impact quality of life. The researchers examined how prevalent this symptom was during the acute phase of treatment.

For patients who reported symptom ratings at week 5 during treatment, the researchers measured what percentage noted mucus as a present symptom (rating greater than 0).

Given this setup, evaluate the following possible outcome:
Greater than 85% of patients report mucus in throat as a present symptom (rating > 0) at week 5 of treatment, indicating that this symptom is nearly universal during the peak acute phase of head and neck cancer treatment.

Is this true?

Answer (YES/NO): YES